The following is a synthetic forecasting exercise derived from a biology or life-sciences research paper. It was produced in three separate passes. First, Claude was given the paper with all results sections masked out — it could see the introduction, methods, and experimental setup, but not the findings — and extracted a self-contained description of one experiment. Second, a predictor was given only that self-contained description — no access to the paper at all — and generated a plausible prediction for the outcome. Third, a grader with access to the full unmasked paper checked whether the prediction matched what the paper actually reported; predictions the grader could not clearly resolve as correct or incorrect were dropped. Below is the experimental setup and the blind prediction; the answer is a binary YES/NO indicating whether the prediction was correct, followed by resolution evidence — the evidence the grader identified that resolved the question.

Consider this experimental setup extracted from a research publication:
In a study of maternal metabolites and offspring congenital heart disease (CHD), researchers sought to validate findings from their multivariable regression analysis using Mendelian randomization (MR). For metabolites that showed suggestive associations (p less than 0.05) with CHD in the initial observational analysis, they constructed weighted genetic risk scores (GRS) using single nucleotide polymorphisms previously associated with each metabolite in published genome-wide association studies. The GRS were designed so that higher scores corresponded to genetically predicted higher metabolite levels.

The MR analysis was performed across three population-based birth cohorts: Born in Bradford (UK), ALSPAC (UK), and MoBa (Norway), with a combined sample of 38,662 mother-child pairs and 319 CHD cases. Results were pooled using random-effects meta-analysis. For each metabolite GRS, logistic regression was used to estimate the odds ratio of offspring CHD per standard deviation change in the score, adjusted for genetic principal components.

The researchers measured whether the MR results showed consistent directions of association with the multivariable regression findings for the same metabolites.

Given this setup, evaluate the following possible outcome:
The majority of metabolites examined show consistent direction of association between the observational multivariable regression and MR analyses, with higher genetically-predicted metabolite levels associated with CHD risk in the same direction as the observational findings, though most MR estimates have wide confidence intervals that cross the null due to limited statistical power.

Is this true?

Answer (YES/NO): NO